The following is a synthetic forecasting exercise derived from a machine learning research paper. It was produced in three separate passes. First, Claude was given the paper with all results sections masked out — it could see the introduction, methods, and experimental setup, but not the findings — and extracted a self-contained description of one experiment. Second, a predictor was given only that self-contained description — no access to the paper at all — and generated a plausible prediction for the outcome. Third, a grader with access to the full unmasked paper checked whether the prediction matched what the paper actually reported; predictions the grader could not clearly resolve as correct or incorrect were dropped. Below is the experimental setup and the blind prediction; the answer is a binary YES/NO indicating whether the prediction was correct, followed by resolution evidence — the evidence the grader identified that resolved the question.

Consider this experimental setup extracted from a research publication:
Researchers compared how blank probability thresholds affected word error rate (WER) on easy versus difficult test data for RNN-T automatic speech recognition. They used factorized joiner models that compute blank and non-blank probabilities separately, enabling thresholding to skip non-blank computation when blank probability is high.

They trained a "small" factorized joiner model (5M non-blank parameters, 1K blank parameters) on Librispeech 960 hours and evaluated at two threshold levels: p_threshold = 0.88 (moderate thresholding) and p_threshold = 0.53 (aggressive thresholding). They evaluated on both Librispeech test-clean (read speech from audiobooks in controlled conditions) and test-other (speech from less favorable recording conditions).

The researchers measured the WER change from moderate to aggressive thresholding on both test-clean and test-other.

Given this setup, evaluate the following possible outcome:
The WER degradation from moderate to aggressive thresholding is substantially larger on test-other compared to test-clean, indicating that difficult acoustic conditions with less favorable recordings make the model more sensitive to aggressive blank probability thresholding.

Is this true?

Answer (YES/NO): NO